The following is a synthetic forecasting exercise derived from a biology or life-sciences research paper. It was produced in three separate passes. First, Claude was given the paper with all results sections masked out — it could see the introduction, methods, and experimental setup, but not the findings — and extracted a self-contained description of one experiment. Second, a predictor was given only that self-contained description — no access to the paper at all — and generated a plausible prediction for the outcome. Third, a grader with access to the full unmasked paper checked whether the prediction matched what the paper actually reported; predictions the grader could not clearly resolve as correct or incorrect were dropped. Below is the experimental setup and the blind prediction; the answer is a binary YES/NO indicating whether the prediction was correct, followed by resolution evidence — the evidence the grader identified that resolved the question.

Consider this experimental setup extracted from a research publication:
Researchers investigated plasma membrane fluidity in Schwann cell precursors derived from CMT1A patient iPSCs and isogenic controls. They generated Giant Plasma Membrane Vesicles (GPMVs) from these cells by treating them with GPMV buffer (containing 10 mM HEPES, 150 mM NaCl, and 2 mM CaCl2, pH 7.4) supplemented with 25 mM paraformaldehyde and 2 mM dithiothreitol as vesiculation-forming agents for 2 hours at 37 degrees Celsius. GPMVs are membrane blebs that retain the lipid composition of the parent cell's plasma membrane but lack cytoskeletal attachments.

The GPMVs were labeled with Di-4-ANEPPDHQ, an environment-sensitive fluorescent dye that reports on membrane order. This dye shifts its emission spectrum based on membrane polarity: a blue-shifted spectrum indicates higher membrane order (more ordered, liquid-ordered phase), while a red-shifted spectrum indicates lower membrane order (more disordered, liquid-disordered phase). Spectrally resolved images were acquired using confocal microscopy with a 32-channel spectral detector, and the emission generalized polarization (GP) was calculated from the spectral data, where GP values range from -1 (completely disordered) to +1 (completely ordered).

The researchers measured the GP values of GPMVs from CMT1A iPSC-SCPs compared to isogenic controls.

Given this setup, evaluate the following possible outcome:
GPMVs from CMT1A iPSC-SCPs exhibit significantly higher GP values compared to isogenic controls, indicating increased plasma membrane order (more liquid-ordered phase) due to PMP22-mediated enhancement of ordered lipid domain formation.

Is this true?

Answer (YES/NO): NO